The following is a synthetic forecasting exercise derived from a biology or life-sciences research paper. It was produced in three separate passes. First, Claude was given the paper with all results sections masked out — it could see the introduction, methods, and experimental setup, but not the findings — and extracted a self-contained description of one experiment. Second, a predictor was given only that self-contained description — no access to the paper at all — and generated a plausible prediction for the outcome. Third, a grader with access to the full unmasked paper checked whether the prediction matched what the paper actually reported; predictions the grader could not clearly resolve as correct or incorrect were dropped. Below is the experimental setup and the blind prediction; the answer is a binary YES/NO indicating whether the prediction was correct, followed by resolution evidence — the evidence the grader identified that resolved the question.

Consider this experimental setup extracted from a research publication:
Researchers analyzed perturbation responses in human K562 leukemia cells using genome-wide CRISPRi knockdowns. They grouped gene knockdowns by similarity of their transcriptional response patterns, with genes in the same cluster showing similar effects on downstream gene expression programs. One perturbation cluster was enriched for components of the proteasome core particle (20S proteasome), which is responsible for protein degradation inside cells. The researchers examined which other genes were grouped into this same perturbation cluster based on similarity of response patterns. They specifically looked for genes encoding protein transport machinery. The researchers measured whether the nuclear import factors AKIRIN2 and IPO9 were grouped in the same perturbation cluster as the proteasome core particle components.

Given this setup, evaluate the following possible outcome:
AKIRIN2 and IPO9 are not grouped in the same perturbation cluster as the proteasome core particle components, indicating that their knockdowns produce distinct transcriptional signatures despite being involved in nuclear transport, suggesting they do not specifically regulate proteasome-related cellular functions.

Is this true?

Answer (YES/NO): NO